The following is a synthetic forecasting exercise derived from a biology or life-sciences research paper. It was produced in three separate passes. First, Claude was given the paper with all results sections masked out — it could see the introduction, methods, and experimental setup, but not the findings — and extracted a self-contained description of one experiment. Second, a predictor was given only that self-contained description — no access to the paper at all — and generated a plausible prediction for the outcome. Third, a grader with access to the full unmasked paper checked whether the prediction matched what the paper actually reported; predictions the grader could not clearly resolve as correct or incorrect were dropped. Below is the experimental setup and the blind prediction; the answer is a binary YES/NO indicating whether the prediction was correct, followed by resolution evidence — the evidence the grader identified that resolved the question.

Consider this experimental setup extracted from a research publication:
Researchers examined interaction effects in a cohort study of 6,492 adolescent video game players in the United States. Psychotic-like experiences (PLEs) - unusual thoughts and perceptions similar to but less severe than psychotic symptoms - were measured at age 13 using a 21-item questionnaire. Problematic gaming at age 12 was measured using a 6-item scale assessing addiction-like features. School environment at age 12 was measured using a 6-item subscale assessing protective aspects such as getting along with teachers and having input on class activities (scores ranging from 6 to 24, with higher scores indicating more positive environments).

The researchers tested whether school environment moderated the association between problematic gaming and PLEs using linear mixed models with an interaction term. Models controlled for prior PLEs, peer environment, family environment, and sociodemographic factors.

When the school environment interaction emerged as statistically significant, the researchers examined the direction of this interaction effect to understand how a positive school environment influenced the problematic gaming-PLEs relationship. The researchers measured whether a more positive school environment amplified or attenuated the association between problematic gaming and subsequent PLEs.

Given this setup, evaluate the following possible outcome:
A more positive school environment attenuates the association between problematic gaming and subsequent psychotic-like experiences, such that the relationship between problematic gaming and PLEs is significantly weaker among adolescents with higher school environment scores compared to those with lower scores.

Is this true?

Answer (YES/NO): NO